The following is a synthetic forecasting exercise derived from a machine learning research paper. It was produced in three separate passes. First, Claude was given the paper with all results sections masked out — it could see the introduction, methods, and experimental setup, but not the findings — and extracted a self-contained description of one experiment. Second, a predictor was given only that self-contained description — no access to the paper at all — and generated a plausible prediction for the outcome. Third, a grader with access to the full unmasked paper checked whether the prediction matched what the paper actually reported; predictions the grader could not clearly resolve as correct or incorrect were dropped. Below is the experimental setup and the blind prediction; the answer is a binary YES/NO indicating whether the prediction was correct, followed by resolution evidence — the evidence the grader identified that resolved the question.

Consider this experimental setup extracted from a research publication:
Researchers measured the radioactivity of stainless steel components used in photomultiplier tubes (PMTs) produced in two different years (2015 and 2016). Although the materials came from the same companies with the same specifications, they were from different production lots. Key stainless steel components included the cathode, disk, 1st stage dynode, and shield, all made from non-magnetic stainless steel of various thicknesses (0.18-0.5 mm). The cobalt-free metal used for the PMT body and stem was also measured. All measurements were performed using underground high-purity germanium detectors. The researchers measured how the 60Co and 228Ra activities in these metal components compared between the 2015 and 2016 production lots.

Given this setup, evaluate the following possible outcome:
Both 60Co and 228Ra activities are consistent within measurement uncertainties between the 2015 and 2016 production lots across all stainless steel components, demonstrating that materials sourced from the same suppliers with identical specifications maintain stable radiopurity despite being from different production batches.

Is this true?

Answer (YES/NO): NO